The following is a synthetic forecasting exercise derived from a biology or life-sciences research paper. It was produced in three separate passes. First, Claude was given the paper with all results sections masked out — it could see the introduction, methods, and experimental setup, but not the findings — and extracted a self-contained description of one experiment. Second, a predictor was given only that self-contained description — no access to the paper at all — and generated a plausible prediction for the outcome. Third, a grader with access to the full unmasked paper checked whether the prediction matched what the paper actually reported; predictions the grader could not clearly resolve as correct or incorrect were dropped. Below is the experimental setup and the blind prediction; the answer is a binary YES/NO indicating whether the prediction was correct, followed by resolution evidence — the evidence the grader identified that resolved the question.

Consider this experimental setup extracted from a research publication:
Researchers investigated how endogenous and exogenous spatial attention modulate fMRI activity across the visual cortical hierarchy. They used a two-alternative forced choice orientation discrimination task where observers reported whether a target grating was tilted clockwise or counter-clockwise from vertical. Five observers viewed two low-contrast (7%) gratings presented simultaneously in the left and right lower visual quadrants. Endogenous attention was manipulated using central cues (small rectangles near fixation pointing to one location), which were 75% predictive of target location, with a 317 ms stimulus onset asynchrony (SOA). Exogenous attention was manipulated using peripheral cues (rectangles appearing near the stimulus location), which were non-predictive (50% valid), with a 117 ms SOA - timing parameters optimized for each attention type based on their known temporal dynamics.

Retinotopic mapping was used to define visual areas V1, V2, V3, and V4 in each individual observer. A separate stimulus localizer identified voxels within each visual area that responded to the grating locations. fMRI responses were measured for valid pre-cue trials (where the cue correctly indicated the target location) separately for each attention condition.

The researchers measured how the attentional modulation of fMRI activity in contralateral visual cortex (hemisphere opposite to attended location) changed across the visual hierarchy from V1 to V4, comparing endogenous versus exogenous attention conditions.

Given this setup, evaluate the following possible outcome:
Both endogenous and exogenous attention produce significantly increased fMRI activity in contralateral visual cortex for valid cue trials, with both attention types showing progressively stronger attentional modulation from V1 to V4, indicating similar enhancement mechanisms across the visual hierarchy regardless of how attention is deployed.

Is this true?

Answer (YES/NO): NO